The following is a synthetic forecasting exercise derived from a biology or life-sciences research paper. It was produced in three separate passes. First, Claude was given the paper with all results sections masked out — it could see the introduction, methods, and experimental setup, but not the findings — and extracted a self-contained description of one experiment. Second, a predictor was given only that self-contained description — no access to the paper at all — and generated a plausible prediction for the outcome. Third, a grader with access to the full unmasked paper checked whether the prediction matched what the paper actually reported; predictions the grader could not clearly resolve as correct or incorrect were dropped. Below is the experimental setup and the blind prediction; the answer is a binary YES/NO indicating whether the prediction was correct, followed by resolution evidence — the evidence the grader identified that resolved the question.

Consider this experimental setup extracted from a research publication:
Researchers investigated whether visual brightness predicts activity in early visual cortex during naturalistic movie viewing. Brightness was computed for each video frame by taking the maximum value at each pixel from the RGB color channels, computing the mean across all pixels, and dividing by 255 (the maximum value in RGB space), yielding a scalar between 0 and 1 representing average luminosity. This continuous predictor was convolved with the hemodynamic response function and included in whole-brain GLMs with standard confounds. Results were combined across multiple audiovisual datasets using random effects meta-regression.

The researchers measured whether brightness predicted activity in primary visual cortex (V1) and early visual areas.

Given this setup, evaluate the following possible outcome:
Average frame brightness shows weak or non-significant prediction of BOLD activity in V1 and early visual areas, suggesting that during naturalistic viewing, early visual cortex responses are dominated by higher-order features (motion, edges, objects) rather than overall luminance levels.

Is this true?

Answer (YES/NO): NO